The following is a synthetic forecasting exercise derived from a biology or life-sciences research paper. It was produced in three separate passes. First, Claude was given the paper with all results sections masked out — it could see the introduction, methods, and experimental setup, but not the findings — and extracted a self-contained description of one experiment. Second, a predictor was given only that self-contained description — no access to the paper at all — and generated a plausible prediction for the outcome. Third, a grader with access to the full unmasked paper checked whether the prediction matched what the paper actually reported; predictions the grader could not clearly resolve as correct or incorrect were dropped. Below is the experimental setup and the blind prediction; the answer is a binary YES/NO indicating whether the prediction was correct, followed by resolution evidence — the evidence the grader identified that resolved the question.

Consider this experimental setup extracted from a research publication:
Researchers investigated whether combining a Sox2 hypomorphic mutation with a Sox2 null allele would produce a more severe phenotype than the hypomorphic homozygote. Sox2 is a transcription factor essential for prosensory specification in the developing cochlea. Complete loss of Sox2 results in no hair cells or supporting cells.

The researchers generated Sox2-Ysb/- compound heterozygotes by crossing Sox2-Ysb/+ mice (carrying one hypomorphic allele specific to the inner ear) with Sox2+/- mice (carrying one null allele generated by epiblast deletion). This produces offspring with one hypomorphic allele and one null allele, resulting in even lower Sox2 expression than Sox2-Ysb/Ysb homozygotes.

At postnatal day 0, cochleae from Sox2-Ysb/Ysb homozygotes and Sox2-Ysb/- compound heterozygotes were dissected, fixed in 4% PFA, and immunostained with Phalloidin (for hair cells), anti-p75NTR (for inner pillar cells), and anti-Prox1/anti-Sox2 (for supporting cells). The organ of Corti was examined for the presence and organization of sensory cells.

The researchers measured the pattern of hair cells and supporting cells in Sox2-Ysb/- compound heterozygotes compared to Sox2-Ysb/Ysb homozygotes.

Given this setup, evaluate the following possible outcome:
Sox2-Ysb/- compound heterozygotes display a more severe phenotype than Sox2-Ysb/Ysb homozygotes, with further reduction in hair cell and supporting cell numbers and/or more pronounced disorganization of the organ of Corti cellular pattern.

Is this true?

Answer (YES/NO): YES